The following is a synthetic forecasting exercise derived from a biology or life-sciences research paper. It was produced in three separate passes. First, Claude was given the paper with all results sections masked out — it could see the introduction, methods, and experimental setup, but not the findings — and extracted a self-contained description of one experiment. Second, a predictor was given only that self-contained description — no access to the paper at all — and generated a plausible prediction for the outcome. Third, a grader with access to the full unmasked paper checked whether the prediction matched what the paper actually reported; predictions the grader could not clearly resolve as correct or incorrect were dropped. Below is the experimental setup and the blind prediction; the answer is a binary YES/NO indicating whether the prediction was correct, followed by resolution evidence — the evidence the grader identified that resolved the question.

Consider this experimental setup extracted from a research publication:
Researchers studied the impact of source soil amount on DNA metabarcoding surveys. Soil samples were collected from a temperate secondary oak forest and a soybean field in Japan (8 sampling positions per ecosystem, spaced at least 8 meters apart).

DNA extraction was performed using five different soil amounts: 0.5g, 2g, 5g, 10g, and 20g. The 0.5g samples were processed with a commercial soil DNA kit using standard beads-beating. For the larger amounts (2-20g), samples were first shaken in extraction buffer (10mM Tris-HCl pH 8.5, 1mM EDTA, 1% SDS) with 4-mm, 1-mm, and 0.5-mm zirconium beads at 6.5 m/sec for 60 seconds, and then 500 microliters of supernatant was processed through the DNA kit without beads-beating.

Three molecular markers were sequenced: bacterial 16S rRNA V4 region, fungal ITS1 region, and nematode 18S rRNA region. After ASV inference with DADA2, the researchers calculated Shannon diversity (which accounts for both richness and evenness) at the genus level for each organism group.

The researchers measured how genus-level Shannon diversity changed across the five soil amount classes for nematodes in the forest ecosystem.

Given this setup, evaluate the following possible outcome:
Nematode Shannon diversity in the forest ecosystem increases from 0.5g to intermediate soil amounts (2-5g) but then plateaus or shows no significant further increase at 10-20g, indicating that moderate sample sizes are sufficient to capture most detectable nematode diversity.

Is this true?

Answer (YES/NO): NO